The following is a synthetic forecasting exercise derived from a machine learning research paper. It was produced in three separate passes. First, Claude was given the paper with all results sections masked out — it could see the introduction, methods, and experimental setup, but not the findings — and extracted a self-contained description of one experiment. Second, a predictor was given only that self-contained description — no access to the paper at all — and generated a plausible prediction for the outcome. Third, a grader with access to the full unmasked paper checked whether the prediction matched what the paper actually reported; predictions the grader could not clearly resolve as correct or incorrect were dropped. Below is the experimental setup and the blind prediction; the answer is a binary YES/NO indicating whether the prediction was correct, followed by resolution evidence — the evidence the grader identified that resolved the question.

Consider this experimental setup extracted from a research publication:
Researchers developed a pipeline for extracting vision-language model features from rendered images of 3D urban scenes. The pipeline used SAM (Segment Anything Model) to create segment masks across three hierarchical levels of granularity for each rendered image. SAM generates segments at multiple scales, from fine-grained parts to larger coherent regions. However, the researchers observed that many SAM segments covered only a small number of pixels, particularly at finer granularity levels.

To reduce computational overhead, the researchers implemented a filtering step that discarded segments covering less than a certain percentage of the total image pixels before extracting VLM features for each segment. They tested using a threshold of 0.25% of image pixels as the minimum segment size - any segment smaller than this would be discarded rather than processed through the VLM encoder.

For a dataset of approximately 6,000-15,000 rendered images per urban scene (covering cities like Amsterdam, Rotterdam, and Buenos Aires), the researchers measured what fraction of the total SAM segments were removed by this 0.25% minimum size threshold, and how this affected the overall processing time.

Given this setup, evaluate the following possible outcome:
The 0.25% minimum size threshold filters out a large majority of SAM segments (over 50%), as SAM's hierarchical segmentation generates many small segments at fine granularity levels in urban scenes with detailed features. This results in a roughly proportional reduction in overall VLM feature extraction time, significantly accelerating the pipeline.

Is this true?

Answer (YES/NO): NO